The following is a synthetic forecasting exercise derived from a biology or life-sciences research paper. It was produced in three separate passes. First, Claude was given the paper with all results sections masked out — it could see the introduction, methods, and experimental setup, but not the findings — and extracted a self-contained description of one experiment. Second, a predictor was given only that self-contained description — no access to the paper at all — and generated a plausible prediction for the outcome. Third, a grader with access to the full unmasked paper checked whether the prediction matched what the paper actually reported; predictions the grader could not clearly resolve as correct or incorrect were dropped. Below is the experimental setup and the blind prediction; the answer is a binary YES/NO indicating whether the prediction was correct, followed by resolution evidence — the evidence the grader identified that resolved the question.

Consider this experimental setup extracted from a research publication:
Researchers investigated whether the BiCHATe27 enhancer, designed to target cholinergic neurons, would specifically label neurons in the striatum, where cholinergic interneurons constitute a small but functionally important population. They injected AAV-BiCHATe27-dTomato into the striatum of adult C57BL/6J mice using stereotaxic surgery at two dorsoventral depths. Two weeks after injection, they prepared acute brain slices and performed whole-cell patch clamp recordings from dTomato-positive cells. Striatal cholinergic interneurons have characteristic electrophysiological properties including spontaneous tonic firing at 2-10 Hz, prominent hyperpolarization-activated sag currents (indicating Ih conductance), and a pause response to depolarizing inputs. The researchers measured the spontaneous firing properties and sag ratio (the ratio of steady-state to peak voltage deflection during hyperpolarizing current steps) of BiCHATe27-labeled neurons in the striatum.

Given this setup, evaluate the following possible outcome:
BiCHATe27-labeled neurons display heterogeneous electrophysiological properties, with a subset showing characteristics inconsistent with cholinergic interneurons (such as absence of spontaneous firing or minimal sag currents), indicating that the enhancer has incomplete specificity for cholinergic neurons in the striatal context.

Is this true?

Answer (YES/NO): NO